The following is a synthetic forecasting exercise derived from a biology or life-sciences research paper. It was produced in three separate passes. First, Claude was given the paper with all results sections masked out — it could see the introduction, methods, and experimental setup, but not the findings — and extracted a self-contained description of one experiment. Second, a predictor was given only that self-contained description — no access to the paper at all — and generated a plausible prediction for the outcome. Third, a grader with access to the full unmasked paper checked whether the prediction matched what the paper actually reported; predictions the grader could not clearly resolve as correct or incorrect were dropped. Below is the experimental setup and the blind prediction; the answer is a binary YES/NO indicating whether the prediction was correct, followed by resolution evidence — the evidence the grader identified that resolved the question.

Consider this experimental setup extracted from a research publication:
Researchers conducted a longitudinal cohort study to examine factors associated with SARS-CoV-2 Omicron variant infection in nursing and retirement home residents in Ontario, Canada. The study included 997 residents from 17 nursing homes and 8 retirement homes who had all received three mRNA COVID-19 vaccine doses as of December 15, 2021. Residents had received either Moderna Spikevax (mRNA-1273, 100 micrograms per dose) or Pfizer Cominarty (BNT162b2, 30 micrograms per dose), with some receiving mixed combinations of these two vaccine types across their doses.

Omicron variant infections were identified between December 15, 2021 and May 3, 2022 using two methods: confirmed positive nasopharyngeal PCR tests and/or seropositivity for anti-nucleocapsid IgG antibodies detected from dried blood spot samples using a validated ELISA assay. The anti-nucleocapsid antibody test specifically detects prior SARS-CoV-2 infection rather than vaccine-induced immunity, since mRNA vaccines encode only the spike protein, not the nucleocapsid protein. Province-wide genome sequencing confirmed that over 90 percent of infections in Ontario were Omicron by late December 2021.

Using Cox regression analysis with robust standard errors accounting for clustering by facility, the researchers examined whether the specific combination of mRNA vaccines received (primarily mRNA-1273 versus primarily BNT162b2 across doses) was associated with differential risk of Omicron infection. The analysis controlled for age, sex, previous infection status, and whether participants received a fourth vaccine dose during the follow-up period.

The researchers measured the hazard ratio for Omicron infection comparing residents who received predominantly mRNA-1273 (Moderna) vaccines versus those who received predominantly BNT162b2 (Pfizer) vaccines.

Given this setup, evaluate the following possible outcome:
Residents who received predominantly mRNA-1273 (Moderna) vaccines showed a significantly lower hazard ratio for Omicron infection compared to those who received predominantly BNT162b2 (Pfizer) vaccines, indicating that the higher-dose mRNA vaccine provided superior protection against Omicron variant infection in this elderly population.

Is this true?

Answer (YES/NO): YES